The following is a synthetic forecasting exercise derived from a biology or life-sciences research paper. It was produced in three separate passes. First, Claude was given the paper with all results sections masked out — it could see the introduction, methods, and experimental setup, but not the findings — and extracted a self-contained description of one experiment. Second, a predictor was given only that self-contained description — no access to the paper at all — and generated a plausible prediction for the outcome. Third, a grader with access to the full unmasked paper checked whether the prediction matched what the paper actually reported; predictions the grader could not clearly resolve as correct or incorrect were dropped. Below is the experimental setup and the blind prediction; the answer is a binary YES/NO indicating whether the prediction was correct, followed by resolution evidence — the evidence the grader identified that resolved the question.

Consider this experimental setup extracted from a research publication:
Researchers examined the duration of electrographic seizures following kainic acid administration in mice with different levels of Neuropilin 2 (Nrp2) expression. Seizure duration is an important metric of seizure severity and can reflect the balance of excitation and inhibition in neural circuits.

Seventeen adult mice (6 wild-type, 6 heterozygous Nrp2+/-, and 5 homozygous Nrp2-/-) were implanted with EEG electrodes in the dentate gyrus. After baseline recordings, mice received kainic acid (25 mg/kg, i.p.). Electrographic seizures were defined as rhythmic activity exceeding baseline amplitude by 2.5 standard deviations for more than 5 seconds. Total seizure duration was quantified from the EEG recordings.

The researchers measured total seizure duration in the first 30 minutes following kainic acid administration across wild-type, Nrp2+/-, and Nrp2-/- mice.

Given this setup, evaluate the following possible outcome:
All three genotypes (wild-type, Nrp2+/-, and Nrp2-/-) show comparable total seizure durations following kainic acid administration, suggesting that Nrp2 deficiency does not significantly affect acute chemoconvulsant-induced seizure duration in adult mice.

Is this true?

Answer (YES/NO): NO